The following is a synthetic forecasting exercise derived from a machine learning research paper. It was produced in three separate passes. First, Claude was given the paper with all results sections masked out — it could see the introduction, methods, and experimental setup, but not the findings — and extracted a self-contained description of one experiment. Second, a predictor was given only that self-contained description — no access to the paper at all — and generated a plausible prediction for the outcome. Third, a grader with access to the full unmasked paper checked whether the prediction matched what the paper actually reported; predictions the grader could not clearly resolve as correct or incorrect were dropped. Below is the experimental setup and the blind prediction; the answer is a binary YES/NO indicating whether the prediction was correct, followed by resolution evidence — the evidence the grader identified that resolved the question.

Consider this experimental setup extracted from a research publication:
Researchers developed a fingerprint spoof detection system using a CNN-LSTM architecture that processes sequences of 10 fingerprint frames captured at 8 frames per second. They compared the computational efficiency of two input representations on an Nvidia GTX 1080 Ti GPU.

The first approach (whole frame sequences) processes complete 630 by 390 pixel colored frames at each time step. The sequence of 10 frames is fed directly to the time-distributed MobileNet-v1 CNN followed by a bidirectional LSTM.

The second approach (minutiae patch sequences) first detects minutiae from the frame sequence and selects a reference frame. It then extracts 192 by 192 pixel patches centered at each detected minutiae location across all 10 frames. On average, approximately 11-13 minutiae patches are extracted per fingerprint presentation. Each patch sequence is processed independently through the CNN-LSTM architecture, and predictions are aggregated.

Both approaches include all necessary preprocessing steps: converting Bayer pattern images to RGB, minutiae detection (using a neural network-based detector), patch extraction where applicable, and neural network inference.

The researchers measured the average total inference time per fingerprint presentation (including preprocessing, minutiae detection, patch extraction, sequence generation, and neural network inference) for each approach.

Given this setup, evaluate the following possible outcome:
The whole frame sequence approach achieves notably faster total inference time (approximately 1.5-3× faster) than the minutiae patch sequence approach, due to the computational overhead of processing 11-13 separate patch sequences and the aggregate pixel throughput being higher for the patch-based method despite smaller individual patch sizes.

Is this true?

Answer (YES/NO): NO